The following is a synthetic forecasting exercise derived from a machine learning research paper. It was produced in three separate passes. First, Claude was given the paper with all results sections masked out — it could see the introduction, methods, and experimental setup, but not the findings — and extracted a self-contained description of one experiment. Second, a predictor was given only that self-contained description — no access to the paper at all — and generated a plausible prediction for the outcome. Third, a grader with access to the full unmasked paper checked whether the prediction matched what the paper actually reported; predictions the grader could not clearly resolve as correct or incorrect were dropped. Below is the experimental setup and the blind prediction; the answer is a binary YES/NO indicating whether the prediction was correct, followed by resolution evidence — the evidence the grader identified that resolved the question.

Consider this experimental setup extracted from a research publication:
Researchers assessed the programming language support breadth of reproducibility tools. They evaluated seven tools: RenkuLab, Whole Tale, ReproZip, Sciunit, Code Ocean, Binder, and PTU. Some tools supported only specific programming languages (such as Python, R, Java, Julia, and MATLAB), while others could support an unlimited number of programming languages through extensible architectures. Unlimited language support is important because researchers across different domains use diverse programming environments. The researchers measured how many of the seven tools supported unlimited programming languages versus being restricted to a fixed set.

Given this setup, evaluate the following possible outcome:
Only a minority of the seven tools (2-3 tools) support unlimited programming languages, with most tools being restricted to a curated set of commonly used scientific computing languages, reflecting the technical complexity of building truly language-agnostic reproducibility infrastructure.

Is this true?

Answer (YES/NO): YES